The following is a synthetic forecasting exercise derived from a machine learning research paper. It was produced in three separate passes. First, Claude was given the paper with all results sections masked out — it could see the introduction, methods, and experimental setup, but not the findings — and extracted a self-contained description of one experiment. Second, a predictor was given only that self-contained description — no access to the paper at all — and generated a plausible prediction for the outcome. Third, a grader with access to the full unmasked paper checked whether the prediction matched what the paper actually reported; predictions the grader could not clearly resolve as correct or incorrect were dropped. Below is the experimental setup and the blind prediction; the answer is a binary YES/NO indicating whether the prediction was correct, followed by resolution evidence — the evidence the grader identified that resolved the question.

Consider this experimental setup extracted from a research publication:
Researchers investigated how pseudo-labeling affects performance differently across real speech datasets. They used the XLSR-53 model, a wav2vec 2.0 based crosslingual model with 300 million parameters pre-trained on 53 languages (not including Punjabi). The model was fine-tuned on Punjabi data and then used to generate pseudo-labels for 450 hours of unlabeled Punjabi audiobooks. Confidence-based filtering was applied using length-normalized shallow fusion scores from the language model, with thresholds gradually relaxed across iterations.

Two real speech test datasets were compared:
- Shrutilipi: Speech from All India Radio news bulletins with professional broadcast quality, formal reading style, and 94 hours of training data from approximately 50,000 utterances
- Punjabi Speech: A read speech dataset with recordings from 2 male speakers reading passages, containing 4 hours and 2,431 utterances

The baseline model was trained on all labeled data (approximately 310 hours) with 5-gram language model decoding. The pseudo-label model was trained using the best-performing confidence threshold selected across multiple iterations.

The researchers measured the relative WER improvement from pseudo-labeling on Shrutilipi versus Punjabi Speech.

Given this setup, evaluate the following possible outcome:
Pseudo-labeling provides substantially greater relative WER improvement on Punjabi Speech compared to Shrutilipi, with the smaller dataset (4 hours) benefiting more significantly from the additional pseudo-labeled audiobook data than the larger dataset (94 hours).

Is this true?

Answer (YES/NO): NO